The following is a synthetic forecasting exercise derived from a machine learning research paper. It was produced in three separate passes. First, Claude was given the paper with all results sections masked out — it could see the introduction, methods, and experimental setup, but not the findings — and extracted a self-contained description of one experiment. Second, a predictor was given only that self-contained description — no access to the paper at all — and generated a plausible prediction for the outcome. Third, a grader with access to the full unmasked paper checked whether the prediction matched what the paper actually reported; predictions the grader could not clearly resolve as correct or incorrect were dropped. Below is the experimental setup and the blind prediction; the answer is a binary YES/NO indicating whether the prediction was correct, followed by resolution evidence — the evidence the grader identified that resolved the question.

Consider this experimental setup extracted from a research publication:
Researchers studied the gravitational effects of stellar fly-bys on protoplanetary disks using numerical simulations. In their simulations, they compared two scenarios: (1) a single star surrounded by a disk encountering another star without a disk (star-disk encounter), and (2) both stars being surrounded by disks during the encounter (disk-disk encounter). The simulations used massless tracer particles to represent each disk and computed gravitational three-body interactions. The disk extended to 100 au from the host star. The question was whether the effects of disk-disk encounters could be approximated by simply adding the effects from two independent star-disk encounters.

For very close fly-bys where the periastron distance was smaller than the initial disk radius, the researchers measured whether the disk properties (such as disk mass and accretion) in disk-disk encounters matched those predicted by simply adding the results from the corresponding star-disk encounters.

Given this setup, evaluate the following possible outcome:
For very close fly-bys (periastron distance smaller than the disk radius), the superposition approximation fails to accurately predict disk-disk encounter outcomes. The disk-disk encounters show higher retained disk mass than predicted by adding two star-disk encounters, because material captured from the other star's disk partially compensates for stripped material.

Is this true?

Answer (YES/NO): YES